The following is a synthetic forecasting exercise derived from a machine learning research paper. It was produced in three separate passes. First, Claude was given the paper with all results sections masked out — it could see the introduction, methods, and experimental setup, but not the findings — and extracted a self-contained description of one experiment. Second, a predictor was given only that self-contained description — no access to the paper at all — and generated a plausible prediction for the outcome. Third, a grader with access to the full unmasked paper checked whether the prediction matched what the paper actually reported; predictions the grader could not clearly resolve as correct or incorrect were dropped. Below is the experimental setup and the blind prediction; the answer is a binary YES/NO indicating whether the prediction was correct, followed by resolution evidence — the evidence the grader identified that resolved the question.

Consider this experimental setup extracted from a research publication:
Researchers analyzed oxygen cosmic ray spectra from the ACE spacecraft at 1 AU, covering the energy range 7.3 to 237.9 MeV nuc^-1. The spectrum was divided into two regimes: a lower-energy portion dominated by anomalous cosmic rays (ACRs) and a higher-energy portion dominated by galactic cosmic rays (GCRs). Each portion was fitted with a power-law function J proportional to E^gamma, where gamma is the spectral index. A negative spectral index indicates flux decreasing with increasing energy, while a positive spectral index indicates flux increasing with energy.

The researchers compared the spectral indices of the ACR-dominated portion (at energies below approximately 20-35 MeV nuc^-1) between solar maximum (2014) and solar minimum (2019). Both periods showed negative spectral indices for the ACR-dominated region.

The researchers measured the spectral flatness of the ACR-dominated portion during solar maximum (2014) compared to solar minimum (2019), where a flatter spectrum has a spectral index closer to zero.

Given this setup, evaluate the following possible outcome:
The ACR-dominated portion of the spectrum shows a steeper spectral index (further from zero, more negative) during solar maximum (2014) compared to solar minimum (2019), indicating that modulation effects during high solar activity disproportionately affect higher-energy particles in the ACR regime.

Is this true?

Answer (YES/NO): NO